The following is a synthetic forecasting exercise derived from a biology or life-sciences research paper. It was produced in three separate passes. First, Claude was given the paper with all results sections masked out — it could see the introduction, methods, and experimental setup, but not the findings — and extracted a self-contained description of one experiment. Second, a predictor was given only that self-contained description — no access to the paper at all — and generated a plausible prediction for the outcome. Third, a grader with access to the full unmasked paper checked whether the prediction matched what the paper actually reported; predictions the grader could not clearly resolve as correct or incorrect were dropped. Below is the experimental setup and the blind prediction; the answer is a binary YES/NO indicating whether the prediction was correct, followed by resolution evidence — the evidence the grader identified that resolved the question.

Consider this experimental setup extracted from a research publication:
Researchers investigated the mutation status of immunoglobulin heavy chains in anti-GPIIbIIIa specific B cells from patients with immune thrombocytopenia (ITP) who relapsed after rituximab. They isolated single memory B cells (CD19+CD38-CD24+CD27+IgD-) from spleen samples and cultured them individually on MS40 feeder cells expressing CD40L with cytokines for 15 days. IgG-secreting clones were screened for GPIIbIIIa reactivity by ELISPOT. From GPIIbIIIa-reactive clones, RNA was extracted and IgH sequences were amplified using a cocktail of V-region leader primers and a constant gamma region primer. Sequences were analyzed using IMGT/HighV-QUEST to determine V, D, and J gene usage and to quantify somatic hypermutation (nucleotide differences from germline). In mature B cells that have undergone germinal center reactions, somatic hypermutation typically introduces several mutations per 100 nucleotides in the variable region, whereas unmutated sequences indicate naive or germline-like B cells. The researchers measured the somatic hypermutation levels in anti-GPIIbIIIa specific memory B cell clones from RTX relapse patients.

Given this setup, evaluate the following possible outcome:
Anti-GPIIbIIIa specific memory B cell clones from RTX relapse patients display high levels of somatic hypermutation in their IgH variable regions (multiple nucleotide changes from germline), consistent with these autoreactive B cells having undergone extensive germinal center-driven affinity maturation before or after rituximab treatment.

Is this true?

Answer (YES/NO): YES